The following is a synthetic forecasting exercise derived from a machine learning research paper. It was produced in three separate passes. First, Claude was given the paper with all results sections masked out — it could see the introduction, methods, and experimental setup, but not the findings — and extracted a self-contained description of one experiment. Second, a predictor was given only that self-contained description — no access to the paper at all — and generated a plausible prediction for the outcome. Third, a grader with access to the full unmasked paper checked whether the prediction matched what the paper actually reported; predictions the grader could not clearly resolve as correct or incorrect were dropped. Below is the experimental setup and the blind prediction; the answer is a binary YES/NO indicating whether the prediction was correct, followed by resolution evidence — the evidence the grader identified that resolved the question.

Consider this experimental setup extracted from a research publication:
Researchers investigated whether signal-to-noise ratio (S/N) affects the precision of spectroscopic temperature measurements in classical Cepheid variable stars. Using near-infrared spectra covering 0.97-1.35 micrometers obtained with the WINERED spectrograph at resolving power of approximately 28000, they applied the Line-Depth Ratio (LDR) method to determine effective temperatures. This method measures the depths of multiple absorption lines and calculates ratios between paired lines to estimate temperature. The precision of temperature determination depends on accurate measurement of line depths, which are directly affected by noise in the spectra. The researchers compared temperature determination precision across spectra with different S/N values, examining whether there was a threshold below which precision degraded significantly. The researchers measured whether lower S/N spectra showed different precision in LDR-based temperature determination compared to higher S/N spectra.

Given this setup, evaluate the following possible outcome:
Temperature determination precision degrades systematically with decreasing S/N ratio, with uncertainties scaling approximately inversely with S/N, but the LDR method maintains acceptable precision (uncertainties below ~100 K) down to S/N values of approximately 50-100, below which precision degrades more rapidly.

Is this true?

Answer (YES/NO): NO